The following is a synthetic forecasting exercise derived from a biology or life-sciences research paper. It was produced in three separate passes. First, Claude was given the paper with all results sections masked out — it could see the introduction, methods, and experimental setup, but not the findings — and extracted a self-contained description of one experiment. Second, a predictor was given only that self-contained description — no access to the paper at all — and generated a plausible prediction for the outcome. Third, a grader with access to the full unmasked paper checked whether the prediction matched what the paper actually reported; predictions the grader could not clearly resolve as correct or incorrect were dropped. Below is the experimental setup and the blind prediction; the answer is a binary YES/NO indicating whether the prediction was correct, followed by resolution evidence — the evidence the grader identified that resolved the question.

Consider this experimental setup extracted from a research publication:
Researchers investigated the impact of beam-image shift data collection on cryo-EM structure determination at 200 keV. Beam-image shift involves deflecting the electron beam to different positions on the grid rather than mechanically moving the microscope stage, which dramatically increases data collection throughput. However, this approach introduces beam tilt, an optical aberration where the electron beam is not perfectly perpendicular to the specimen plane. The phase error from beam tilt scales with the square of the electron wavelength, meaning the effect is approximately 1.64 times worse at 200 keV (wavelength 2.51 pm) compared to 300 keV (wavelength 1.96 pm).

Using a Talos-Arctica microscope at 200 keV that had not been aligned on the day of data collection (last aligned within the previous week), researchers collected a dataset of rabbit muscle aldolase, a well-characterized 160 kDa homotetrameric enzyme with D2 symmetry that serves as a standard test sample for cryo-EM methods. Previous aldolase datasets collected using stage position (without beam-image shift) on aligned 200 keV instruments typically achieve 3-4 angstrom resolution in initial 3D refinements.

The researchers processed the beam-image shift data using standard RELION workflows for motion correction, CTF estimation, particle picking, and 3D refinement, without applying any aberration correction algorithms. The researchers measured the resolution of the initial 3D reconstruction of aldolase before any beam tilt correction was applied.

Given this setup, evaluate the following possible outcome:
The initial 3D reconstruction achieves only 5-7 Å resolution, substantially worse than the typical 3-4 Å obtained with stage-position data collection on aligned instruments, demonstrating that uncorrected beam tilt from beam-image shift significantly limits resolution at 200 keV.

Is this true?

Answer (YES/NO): YES